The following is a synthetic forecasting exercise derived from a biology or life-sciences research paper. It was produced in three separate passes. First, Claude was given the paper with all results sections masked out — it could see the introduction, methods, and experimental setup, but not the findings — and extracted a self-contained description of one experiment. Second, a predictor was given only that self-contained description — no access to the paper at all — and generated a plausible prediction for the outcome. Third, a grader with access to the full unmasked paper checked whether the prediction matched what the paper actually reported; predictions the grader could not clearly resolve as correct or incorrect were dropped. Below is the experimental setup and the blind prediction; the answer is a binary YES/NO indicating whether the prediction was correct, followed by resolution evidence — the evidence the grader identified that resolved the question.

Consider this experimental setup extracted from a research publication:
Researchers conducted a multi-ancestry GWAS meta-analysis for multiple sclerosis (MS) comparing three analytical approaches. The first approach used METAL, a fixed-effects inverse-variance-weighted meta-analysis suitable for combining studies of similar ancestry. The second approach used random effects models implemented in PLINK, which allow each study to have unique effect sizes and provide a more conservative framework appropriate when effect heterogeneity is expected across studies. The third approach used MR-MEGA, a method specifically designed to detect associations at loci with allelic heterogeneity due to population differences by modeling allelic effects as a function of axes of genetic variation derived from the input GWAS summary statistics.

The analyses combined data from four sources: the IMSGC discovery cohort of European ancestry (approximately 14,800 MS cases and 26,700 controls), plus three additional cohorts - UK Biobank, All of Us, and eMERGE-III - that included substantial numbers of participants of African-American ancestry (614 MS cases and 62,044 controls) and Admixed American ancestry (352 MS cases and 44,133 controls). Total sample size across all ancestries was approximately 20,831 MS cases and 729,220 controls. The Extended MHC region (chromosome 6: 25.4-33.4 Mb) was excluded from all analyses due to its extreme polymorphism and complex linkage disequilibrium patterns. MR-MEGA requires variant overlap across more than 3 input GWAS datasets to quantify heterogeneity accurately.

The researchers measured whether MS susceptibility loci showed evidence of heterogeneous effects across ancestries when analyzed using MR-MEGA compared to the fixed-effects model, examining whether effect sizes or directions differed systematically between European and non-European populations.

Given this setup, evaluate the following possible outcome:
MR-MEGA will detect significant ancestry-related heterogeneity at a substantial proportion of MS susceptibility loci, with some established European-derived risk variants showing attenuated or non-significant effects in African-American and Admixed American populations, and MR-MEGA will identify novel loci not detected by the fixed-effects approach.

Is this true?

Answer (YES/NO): NO